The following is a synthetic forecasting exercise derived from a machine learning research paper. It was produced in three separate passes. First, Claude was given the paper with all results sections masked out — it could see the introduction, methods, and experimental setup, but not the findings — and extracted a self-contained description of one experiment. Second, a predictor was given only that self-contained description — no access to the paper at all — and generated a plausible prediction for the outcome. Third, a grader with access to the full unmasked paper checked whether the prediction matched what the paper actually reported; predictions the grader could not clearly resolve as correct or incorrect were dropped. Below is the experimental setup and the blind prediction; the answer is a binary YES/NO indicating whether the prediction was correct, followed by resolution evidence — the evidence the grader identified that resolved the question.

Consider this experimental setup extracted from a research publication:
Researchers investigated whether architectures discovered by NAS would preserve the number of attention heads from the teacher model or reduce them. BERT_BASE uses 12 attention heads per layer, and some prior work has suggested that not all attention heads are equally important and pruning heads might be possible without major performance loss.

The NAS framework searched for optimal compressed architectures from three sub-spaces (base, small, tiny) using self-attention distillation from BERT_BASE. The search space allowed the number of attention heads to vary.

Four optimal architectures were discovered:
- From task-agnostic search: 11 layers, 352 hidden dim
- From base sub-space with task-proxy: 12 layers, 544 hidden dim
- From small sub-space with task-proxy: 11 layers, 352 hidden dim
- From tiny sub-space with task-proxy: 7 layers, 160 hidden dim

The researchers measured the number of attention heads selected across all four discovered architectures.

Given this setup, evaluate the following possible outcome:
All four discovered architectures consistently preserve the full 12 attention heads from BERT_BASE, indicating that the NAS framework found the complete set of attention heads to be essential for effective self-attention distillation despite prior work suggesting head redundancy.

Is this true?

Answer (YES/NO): NO